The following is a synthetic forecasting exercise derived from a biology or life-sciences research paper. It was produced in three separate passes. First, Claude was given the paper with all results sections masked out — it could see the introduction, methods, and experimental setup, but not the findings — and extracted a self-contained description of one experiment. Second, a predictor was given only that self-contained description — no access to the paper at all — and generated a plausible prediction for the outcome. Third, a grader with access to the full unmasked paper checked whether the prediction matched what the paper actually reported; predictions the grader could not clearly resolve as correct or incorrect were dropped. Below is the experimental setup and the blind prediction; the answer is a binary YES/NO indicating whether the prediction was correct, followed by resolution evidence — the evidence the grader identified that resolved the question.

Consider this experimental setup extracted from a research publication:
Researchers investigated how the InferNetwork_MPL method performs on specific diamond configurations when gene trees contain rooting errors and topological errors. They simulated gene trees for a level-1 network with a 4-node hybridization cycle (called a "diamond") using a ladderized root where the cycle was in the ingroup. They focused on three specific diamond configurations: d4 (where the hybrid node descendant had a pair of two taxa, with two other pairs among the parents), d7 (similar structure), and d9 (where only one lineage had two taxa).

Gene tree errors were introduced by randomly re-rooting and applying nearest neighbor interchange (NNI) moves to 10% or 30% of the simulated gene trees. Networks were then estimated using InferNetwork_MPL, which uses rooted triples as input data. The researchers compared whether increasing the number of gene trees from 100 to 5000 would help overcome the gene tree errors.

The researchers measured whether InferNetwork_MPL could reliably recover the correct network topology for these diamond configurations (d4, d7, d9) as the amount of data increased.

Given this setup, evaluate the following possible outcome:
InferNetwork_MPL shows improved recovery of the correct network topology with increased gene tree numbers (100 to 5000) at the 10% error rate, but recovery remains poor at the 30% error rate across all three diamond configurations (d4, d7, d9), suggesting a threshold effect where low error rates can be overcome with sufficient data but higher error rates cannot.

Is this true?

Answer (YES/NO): NO